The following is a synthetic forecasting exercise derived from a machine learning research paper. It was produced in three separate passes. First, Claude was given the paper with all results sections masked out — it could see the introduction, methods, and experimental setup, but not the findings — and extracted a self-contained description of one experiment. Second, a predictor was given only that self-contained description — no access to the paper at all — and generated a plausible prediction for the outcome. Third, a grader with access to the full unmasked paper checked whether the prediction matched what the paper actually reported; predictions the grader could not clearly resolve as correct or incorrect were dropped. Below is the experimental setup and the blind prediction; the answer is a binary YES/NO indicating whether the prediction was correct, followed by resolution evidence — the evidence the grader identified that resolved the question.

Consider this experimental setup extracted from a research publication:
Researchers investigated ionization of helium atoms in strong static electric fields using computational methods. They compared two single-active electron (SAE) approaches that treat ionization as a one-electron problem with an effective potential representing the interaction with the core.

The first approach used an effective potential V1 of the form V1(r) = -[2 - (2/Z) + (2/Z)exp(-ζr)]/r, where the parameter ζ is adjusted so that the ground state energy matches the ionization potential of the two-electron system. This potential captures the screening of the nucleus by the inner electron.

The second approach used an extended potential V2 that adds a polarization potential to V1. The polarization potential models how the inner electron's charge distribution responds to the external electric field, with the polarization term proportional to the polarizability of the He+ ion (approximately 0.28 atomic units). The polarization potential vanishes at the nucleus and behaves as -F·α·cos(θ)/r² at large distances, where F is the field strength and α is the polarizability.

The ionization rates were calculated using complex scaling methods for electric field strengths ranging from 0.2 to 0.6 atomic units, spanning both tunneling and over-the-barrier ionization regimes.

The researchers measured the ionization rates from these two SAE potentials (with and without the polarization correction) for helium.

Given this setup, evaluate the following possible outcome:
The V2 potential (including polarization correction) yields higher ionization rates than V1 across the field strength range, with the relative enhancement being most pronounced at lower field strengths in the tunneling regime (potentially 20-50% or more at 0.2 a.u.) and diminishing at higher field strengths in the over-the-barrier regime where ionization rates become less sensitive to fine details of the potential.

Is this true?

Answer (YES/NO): NO